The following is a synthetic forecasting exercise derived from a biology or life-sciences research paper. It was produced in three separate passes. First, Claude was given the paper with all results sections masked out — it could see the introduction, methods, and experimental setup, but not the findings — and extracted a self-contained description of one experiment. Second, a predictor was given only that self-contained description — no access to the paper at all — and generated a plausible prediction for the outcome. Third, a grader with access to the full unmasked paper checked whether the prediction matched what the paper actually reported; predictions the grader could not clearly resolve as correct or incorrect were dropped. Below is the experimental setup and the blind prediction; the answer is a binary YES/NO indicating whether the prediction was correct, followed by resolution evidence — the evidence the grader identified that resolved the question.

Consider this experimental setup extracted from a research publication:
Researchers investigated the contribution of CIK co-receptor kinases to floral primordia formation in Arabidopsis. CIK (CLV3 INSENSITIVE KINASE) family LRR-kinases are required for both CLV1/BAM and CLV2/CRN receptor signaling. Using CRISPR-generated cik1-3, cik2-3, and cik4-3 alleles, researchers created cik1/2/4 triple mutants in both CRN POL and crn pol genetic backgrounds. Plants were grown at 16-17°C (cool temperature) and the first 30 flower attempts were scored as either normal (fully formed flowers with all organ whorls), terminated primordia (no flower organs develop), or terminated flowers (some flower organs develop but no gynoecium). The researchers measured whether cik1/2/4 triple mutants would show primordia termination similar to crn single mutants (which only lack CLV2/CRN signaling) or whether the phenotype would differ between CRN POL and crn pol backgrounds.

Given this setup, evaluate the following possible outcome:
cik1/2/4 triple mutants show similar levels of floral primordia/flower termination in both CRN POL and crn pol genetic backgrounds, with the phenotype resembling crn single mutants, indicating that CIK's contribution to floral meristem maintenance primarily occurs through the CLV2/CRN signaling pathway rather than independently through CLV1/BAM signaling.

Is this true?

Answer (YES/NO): NO